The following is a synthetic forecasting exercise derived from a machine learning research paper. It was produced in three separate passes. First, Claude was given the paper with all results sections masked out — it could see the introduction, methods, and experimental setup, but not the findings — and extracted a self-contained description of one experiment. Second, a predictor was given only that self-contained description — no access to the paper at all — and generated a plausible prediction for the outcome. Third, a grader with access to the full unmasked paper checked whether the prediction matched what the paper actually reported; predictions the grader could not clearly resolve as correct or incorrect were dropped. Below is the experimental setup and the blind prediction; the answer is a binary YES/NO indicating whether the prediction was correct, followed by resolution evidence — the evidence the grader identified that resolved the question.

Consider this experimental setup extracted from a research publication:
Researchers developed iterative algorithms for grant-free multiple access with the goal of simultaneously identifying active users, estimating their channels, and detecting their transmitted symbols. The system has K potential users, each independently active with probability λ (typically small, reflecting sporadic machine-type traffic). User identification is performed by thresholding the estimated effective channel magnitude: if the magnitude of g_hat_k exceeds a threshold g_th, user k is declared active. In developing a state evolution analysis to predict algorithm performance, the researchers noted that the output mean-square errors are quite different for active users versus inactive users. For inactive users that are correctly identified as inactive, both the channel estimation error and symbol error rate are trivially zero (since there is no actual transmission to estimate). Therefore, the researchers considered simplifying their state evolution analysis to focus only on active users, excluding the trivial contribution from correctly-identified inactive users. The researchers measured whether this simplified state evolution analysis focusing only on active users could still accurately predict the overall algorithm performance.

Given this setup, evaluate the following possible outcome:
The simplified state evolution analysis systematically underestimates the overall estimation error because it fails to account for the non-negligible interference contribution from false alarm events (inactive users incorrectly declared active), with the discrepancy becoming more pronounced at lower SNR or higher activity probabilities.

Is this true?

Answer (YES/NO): NO